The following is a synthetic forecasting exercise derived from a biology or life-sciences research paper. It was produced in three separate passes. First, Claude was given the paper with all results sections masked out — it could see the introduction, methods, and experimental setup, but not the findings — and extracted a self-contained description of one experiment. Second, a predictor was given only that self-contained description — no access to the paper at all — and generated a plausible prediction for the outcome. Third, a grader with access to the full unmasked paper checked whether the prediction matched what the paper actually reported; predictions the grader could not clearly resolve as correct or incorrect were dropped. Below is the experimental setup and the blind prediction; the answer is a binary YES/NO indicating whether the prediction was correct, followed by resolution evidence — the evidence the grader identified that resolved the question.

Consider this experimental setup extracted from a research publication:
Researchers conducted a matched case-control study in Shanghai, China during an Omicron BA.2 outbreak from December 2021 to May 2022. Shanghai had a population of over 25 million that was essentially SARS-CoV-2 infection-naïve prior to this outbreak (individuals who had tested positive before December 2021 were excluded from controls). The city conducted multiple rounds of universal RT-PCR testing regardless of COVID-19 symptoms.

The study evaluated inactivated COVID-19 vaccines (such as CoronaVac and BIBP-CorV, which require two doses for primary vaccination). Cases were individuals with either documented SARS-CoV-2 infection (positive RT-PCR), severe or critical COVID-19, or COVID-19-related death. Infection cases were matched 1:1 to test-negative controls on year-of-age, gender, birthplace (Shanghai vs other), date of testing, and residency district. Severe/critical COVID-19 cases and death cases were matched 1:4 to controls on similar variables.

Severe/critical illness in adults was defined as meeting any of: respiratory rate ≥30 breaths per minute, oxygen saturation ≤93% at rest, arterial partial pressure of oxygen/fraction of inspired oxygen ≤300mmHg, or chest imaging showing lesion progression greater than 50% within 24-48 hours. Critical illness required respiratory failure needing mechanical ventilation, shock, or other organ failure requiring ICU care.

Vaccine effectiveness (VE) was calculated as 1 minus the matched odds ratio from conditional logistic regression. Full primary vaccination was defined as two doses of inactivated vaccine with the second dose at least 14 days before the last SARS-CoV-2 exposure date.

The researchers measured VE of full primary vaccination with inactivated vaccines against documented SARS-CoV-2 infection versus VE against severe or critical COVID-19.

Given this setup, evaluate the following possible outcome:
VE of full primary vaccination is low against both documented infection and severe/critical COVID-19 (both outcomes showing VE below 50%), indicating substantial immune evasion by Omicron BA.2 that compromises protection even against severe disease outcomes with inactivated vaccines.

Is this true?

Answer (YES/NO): NO